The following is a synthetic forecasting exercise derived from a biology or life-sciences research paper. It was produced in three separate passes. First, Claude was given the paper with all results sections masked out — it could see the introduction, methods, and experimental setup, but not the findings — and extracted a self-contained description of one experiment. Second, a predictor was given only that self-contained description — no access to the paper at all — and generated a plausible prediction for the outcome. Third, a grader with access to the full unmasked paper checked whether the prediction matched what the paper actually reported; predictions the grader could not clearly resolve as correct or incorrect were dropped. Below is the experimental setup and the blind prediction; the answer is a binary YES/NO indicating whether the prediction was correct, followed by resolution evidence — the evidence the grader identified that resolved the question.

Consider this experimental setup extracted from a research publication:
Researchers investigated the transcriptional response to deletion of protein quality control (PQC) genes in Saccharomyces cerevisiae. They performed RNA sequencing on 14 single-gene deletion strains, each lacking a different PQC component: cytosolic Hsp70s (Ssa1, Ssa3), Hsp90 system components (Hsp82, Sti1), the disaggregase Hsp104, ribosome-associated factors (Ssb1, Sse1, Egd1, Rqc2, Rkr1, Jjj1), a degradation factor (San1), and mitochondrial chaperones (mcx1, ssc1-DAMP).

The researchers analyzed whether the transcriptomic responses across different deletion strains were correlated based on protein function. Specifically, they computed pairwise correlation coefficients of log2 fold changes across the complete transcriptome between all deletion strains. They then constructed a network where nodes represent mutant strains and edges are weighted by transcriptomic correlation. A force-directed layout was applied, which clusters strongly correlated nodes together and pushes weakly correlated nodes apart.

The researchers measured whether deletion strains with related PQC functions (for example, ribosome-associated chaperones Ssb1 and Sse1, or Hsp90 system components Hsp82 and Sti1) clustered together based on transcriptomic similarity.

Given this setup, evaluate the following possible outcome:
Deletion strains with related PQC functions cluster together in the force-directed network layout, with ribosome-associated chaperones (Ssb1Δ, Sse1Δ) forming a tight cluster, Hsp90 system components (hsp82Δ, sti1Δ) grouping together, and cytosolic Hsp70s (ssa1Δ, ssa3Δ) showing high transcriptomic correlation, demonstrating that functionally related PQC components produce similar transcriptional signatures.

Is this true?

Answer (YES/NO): NO